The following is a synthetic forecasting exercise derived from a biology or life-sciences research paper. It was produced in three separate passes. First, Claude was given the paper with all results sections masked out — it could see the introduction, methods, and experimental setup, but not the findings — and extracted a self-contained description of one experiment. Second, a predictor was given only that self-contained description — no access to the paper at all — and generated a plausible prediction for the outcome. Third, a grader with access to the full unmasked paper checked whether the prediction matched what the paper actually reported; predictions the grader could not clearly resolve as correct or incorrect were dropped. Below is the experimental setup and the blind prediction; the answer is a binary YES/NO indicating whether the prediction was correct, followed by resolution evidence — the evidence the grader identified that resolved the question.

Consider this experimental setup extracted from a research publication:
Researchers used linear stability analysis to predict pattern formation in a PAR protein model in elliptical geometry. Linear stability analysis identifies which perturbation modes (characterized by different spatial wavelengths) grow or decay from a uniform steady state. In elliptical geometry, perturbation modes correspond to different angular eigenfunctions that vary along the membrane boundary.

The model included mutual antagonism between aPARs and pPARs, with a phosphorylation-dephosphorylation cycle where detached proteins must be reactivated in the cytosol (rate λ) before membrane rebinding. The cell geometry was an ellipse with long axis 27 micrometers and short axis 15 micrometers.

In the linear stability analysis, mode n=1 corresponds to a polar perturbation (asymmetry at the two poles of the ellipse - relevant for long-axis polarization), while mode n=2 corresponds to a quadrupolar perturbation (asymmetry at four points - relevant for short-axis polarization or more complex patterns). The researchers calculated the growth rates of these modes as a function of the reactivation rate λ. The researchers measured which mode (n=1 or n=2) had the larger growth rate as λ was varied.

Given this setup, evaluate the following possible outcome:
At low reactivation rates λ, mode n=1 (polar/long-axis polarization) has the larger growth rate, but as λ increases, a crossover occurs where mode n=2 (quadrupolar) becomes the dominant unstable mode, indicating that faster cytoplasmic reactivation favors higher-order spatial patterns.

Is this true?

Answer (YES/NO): YES